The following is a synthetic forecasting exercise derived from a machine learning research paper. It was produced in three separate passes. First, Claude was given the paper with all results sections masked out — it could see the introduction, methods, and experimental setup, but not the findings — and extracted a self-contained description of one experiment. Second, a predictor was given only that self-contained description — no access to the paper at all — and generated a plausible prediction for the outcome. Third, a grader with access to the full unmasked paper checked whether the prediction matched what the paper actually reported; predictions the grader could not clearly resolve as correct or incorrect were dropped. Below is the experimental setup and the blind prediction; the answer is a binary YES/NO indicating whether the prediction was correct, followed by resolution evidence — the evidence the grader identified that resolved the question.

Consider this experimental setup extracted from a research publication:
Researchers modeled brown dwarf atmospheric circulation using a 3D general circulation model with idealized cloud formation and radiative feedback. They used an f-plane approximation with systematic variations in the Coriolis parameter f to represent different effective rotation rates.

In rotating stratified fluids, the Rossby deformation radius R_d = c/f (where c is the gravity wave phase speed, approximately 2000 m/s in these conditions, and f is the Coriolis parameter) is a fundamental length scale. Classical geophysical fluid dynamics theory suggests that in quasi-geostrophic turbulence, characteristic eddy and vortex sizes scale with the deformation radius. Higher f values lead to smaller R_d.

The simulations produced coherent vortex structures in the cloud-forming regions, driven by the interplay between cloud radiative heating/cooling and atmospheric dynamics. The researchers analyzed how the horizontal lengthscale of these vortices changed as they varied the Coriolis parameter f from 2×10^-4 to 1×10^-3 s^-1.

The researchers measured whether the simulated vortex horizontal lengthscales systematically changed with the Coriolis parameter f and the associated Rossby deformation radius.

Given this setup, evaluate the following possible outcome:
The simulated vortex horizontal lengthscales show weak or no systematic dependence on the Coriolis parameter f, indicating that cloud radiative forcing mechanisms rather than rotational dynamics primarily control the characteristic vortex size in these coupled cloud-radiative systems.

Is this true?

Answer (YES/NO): NO